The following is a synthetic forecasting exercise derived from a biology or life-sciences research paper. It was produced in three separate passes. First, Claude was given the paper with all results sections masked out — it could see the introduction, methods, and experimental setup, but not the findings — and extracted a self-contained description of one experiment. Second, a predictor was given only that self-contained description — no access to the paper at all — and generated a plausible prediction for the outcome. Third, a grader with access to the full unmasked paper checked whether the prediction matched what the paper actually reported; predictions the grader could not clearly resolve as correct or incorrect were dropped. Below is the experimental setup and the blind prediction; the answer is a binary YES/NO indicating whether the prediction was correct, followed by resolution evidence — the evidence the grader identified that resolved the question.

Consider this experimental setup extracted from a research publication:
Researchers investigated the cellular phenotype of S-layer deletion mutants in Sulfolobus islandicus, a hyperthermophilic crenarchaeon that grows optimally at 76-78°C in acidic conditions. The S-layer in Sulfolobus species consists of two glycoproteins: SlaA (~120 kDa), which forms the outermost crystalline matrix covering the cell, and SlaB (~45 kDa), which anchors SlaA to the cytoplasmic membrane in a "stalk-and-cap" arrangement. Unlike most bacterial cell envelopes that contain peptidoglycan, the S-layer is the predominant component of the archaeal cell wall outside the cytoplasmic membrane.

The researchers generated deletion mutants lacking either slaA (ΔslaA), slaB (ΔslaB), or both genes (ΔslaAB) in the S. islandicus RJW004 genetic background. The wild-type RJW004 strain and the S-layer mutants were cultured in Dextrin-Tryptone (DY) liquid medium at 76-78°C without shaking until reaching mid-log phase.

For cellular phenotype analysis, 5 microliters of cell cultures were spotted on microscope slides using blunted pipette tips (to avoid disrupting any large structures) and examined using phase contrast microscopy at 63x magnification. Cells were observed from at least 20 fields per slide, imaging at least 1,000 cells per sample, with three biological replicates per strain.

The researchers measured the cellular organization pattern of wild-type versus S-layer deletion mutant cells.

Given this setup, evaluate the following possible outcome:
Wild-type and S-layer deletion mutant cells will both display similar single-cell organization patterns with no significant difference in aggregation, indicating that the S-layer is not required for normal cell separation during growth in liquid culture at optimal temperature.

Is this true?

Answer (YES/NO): NO